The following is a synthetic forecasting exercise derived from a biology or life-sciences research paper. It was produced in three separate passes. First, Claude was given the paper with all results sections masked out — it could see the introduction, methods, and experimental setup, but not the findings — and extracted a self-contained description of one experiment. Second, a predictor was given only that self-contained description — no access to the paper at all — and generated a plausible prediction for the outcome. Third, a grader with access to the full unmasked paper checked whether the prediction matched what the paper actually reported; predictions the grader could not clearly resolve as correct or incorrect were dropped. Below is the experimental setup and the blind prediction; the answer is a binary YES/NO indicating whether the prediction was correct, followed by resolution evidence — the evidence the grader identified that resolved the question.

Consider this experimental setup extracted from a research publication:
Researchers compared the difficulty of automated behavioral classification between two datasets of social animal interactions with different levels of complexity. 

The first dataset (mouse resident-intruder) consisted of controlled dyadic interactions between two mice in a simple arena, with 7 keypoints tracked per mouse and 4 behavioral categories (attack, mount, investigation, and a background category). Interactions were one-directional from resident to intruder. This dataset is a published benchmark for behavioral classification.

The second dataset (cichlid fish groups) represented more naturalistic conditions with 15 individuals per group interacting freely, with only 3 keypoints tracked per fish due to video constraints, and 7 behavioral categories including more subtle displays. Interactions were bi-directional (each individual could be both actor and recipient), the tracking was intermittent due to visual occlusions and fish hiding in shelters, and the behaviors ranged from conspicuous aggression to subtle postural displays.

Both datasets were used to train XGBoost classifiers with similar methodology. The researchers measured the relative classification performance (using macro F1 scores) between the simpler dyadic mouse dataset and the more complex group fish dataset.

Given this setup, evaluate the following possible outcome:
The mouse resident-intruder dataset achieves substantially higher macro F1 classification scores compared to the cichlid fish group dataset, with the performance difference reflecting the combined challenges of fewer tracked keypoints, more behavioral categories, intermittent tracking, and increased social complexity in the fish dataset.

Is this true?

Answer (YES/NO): YES